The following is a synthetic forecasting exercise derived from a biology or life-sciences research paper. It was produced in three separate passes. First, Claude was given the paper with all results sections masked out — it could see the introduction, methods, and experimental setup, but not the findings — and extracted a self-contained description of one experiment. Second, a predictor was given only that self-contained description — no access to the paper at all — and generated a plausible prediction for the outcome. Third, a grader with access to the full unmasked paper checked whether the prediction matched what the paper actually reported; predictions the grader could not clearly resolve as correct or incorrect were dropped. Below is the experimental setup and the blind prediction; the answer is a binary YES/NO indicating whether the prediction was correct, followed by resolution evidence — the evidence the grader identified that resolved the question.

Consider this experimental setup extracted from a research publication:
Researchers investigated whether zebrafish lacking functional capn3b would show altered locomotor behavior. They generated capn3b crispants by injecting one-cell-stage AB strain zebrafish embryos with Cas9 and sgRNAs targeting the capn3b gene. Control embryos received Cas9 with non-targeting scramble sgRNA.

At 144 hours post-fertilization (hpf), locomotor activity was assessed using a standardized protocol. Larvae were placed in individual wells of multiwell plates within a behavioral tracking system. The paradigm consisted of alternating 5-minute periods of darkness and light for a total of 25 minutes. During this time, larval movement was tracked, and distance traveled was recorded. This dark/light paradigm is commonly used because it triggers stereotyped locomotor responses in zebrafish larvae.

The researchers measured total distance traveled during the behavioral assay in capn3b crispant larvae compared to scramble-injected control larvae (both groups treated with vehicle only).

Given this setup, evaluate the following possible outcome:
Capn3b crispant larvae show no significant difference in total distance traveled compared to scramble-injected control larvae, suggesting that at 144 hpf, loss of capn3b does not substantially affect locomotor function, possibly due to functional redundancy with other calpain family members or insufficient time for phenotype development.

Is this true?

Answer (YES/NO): YES